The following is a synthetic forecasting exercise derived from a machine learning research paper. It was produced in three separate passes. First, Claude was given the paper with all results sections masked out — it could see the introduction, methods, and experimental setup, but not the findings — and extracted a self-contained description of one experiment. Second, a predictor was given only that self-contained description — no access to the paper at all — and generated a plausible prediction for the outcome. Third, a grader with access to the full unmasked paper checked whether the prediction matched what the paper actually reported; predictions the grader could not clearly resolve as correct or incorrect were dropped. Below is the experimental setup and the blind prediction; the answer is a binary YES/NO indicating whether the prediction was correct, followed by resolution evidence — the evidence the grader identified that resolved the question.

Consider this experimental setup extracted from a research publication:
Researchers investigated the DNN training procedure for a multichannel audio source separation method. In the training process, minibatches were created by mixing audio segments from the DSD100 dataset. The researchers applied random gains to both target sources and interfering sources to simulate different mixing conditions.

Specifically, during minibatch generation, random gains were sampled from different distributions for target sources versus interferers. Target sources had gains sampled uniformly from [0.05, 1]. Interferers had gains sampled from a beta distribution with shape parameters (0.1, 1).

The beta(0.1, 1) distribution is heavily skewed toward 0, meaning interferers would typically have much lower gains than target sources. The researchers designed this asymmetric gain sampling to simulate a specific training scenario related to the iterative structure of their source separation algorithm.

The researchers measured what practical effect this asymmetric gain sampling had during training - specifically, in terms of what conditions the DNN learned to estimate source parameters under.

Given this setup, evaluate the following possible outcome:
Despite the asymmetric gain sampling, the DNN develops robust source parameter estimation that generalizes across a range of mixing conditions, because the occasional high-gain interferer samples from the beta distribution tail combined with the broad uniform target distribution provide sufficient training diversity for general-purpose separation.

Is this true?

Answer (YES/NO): NO